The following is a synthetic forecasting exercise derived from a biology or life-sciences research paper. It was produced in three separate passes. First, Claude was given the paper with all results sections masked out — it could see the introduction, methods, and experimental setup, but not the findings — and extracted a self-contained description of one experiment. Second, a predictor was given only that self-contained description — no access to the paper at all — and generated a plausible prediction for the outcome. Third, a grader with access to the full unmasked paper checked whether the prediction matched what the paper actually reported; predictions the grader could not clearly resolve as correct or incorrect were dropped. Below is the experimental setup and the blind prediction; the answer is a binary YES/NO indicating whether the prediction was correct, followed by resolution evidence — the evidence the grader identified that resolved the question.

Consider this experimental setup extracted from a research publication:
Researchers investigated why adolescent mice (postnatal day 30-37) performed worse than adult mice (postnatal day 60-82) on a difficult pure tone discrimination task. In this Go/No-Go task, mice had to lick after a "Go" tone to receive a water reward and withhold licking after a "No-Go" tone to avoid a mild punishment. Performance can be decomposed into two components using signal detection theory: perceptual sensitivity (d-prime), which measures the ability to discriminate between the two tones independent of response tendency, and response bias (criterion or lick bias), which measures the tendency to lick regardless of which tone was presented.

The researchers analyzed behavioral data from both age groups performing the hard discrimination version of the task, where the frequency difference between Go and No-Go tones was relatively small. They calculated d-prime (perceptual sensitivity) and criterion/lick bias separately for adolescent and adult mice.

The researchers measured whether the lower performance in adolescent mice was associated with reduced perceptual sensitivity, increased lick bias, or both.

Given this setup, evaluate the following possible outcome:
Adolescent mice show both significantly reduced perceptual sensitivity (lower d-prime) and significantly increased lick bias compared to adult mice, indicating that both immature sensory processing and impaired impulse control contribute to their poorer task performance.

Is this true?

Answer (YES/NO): NO